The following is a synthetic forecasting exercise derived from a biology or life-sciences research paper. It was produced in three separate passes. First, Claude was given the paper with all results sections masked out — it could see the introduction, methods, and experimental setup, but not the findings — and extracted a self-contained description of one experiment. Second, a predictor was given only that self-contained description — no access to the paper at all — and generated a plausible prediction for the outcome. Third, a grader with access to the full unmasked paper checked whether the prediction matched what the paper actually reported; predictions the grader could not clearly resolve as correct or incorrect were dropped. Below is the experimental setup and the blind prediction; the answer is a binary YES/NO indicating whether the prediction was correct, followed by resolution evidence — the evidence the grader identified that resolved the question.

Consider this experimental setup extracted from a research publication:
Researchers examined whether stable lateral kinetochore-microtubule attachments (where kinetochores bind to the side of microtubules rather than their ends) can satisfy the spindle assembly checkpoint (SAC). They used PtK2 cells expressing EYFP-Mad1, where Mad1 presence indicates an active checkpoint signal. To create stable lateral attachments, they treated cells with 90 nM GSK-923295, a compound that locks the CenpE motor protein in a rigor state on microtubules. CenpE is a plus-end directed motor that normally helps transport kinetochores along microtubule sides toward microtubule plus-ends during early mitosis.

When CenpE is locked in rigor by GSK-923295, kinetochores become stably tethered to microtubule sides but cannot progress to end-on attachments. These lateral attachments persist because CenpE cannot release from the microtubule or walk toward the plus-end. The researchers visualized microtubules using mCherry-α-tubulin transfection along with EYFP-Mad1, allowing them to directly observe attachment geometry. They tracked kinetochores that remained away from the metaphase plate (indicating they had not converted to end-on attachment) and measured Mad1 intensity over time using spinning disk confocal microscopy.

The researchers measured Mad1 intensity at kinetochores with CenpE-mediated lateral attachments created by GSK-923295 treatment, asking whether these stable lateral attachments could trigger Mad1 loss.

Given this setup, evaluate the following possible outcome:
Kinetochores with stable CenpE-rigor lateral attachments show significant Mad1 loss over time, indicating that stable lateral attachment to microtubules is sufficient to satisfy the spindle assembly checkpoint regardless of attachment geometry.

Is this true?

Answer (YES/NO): NO